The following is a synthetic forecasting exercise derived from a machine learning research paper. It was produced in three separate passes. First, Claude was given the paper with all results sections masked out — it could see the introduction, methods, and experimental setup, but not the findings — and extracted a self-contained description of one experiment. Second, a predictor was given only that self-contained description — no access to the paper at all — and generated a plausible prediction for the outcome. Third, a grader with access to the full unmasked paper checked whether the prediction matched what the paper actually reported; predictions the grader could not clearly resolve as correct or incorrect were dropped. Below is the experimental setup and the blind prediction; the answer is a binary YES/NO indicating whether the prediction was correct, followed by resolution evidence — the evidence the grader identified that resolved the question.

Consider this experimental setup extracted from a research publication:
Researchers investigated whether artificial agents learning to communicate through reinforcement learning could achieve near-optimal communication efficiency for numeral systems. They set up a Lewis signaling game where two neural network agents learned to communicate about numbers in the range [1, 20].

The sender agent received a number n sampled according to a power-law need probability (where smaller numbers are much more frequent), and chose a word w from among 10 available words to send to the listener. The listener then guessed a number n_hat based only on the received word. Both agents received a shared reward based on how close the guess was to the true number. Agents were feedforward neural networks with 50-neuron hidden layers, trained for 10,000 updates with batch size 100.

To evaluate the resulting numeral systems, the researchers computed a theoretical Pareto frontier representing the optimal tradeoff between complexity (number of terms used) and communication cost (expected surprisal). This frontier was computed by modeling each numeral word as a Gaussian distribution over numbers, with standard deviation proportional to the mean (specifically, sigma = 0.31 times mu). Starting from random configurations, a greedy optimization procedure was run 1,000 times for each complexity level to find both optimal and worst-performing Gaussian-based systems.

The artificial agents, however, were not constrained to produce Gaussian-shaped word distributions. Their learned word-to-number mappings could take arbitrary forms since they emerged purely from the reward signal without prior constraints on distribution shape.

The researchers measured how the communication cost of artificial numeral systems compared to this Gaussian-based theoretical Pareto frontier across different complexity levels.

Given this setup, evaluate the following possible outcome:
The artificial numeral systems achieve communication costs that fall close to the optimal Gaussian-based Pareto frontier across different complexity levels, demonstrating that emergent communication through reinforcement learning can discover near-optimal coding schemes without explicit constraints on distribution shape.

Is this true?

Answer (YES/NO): YES